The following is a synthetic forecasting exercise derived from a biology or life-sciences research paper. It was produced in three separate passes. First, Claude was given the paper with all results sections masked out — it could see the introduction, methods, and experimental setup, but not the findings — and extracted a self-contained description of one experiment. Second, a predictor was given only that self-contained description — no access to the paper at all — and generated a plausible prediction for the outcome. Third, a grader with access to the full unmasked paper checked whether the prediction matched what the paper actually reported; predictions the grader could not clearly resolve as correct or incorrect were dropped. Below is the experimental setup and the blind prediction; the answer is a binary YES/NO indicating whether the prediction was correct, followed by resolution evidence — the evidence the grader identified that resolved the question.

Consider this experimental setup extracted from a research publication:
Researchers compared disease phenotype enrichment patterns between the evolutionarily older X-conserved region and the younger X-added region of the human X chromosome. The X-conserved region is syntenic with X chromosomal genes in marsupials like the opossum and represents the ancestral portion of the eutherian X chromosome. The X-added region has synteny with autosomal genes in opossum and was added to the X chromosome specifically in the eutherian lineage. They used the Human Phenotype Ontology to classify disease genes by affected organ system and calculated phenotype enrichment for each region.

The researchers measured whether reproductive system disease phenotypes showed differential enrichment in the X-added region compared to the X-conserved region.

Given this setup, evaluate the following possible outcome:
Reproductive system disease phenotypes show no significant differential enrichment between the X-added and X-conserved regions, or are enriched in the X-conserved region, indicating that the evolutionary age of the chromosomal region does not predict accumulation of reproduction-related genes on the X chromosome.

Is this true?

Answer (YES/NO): NO